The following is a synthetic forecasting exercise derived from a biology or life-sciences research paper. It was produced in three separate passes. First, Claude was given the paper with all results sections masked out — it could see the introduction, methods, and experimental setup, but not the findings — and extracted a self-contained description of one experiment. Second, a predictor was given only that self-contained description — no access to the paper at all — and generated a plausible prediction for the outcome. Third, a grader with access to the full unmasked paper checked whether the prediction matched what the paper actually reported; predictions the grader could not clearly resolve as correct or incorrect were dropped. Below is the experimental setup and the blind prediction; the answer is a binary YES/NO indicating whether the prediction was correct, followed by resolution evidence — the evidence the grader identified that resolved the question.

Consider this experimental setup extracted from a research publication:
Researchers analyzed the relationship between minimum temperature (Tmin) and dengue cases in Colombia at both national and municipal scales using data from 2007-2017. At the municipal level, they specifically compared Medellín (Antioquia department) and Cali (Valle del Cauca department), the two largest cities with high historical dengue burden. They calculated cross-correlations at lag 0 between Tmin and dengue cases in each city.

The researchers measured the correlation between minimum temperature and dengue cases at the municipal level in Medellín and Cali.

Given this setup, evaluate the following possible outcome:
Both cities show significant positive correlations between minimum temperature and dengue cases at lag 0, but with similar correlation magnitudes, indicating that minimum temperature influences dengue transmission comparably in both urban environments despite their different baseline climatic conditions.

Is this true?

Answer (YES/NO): NO